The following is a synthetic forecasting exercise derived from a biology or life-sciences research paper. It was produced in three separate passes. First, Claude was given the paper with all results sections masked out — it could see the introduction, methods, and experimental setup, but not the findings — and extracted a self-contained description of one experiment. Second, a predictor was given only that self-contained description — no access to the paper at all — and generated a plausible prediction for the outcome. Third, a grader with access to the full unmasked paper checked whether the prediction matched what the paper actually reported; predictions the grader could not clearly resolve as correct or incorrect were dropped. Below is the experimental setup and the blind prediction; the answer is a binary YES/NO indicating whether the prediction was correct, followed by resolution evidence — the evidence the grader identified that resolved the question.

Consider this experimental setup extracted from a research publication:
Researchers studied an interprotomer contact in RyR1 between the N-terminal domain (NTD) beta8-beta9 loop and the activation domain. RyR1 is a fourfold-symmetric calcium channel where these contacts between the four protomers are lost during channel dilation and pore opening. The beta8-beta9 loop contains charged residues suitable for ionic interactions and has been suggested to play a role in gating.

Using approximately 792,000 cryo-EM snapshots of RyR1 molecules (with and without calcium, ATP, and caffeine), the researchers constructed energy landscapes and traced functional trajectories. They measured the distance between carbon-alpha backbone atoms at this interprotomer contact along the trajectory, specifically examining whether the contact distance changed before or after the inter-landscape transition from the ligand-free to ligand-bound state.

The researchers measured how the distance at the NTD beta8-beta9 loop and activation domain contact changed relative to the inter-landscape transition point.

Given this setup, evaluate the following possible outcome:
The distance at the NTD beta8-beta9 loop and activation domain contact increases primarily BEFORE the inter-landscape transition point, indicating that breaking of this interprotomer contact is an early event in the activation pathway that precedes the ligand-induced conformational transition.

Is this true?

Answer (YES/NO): YES